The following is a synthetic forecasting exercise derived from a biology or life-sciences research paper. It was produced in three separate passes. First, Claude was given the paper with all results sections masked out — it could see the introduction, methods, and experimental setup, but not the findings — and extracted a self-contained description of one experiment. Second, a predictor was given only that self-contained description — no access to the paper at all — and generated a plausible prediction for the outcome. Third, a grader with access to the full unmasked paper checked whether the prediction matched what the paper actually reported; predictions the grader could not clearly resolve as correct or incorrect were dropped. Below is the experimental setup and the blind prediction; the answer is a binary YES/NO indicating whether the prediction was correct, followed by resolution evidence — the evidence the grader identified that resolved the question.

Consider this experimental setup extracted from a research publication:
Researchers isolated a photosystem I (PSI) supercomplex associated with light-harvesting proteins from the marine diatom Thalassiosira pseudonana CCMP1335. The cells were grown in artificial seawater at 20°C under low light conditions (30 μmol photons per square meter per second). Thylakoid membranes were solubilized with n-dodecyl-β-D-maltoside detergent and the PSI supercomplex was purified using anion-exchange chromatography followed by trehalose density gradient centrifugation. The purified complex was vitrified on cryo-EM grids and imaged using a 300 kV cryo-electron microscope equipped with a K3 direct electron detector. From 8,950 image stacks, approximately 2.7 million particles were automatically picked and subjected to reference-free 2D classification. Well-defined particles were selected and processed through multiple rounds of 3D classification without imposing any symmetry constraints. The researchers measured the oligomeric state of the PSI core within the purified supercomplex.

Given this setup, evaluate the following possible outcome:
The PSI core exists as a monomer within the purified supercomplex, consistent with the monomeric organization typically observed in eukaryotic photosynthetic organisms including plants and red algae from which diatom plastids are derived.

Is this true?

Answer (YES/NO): YES